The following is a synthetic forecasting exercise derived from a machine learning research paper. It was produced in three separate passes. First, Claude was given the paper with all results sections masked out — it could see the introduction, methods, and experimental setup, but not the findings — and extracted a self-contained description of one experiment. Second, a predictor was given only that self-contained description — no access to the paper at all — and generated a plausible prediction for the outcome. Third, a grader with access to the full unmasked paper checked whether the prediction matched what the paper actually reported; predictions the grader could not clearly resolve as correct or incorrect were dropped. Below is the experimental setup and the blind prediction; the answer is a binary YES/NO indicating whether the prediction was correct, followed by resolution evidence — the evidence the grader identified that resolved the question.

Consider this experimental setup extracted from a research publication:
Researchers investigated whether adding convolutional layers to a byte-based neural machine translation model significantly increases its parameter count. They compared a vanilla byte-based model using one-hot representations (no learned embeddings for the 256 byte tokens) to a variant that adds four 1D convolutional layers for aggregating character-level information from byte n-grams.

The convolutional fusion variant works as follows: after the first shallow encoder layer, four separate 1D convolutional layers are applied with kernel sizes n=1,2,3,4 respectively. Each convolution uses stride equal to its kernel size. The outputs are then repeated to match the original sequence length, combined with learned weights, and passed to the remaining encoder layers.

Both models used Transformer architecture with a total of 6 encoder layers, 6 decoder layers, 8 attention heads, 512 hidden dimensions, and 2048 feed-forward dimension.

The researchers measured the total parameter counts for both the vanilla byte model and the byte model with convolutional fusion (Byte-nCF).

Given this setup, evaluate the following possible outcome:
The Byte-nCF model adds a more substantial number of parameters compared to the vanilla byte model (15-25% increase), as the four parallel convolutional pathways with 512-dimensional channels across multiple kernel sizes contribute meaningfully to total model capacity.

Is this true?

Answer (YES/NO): NO